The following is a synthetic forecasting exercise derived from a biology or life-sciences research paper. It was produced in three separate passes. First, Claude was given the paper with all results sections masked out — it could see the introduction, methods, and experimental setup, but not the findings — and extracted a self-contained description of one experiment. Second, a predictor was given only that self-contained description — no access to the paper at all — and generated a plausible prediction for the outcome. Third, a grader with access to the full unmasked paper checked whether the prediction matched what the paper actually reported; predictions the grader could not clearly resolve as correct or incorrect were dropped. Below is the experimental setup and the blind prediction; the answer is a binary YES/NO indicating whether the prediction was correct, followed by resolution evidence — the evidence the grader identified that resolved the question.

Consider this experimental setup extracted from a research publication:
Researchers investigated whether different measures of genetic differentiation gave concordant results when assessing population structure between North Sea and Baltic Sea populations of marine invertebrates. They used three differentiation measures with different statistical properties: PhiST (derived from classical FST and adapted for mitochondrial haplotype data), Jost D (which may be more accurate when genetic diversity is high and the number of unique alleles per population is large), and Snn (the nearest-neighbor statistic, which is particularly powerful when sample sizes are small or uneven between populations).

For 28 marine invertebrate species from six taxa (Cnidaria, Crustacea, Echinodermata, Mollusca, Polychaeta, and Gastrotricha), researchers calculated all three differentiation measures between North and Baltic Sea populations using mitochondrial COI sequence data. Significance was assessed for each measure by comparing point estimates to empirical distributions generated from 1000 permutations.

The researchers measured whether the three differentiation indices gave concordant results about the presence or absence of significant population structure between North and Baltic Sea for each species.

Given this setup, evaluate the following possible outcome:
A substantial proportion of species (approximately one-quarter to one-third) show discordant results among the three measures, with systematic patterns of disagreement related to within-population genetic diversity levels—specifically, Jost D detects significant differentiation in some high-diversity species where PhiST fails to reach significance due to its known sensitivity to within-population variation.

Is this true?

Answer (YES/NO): NO